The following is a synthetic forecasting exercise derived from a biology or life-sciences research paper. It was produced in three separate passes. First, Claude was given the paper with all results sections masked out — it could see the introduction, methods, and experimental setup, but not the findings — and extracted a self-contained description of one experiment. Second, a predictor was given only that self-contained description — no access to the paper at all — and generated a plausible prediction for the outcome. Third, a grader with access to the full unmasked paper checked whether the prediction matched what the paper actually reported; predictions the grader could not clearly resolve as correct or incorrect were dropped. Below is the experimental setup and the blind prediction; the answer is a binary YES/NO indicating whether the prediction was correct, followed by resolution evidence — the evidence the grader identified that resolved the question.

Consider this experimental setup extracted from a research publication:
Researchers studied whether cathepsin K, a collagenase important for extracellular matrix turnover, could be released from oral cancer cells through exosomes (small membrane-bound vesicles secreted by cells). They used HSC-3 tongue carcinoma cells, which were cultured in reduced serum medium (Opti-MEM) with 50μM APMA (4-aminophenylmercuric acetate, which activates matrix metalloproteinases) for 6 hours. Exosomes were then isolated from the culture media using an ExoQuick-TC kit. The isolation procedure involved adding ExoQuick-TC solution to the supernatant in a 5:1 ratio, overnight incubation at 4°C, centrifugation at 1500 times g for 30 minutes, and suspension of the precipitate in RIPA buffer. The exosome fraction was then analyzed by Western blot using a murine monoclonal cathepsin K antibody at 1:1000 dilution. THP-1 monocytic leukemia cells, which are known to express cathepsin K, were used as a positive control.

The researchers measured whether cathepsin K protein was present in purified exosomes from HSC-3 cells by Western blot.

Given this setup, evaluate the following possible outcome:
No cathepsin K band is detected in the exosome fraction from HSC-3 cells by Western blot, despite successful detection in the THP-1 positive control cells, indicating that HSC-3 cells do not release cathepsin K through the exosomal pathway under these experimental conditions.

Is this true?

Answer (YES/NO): NO